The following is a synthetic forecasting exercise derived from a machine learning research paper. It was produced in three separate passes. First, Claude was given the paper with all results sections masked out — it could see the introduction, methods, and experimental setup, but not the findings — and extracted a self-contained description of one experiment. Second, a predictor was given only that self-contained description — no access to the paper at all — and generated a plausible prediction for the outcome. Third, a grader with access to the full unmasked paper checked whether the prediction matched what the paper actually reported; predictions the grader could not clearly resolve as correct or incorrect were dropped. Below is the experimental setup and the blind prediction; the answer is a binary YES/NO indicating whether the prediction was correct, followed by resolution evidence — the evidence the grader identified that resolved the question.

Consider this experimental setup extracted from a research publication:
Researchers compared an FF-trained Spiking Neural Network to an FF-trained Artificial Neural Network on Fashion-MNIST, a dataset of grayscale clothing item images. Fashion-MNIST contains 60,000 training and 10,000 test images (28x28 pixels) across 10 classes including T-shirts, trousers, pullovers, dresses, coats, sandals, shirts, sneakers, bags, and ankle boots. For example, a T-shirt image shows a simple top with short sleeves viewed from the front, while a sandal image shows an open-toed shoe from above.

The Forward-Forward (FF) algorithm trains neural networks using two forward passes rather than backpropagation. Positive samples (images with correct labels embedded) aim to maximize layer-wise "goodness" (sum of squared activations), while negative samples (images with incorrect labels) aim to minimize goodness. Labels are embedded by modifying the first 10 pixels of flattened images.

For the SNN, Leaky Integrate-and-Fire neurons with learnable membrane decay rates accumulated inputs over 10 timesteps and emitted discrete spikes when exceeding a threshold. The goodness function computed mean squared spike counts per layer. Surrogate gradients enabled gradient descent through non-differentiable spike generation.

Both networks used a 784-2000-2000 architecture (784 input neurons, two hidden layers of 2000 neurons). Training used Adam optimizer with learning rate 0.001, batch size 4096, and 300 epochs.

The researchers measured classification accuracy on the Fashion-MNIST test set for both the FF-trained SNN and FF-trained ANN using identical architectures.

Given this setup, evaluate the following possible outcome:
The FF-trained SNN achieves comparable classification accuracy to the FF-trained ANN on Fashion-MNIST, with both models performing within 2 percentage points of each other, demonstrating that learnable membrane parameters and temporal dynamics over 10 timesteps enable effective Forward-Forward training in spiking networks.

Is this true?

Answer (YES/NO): YES